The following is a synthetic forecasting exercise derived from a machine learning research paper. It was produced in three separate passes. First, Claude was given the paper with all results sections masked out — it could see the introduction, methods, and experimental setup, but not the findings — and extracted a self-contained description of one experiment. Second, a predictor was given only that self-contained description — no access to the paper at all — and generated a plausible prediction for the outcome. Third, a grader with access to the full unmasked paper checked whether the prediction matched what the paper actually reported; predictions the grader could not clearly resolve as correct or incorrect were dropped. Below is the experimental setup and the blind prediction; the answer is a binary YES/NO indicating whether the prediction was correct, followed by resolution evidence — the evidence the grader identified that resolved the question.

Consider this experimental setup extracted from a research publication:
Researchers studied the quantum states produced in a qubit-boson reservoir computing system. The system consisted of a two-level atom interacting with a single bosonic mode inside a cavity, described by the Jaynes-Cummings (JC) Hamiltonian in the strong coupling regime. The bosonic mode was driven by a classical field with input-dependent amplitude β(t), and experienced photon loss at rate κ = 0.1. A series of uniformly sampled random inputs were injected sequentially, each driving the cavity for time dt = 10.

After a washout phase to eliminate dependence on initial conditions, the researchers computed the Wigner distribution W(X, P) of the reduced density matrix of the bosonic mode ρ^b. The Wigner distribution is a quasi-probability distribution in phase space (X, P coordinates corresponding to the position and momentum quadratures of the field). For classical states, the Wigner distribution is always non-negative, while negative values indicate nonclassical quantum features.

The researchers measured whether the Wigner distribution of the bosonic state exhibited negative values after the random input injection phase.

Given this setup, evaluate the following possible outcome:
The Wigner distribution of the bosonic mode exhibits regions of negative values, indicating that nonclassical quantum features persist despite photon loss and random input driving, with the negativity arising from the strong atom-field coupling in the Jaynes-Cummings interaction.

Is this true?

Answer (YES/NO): YES